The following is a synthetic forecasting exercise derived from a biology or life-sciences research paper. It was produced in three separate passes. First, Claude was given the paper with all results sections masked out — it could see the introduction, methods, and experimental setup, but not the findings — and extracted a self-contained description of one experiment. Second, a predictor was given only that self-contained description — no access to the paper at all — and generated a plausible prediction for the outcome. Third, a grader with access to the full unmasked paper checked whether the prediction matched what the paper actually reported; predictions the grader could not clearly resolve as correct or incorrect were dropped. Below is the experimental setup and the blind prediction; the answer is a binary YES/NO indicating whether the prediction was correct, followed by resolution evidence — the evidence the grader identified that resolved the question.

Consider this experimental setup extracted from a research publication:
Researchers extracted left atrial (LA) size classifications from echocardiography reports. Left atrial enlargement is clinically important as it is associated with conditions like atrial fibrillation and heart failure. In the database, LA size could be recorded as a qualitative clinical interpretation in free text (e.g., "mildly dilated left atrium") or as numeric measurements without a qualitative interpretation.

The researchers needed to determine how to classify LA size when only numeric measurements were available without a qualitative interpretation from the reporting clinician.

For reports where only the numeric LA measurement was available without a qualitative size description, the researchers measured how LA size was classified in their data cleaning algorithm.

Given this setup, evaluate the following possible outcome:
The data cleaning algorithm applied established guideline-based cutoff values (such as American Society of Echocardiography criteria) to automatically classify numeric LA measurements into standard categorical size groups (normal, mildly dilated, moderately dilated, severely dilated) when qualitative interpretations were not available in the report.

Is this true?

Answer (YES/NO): YES